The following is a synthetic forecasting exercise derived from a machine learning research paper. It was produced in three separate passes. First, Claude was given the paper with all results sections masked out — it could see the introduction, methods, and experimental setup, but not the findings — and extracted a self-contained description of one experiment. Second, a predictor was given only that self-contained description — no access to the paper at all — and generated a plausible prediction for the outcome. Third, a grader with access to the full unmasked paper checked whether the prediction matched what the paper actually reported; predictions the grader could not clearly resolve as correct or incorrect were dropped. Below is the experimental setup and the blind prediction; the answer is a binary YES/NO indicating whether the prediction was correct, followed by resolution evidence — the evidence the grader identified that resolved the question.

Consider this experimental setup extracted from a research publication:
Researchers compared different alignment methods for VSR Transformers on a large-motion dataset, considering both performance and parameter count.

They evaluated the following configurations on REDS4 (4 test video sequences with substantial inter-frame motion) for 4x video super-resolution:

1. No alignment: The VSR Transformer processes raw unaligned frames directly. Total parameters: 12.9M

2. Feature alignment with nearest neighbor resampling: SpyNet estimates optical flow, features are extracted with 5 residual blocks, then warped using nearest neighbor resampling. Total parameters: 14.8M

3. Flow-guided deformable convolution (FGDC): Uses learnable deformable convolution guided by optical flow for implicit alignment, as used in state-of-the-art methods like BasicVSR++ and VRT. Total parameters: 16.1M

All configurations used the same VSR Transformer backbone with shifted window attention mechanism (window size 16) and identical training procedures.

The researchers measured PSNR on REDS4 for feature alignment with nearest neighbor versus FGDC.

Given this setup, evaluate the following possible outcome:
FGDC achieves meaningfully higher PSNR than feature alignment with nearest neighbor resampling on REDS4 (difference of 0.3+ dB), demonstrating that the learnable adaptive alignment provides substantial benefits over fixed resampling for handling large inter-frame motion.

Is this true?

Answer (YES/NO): NO